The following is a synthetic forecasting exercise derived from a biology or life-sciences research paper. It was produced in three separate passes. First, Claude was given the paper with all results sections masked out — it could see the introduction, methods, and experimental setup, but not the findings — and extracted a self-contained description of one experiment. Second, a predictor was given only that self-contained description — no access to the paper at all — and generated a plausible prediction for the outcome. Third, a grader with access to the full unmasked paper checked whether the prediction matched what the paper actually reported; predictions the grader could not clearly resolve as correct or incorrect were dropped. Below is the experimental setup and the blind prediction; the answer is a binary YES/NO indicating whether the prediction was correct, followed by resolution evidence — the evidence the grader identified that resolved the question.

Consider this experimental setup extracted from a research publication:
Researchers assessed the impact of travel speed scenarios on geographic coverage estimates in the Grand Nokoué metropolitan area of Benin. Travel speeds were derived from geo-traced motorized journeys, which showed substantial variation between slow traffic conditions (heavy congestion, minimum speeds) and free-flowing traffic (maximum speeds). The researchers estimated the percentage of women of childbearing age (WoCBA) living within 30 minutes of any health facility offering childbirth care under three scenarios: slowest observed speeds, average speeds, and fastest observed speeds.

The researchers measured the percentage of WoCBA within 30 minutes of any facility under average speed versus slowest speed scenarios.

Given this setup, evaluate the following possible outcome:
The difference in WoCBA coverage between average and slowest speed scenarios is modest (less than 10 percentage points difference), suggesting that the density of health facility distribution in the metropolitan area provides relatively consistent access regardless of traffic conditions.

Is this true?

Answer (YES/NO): NO